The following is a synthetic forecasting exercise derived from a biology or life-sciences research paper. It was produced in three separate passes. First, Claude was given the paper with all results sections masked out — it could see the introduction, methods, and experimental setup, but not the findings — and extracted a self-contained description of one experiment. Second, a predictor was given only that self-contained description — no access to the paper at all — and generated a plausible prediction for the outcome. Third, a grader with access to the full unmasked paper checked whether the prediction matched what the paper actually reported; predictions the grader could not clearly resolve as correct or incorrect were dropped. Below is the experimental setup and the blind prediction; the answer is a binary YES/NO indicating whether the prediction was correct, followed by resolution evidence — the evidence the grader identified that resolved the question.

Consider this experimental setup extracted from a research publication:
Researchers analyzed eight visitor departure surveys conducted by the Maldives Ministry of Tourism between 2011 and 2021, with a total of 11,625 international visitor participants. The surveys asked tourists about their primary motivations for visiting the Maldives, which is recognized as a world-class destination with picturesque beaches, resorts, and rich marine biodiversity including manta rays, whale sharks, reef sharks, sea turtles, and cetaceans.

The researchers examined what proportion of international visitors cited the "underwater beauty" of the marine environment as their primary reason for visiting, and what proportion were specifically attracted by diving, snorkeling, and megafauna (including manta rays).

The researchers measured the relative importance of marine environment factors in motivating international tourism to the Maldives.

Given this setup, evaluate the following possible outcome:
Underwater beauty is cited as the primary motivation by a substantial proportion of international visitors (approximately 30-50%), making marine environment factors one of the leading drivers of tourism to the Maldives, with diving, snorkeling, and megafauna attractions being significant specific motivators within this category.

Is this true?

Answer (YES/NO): NO